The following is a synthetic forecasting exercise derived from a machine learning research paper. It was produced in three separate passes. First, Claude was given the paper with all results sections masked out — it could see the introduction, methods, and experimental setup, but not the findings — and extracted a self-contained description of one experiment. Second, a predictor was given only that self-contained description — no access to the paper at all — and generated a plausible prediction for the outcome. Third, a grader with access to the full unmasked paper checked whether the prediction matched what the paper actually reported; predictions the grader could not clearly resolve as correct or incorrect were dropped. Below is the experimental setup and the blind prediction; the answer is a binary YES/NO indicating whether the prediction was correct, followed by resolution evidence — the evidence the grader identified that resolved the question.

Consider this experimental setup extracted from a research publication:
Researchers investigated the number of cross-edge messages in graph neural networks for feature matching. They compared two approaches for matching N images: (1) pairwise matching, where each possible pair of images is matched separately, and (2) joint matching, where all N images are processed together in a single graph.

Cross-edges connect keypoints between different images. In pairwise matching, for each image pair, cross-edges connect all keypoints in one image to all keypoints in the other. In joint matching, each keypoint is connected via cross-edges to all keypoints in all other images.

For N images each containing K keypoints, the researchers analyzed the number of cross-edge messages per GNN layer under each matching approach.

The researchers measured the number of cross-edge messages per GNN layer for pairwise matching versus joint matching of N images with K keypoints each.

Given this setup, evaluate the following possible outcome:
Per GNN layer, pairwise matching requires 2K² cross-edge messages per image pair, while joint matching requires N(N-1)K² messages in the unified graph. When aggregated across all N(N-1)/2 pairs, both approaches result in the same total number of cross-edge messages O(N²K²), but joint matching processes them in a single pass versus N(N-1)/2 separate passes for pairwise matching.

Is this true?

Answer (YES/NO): YES